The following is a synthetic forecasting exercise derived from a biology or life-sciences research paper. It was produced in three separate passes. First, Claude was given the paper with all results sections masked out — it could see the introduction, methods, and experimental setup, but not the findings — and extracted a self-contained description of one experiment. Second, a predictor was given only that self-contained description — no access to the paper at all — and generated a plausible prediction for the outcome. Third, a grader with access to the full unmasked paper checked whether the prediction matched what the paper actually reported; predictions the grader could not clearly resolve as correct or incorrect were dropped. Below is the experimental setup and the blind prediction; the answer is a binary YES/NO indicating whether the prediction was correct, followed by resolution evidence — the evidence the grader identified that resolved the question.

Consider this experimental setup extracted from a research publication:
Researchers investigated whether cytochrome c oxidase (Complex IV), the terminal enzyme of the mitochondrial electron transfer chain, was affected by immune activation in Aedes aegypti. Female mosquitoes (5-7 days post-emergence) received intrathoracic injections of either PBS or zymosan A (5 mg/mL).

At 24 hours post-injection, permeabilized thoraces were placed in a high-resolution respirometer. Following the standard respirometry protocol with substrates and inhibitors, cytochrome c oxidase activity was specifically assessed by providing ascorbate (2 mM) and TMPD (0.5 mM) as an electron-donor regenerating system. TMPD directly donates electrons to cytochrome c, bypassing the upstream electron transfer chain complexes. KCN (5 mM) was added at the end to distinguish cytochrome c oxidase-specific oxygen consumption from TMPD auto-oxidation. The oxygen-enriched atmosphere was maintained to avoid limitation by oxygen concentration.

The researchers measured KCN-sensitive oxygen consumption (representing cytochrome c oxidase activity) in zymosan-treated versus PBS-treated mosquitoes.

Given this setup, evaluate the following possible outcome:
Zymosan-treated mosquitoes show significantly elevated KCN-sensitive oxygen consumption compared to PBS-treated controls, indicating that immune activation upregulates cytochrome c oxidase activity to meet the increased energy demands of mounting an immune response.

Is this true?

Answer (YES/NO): NO